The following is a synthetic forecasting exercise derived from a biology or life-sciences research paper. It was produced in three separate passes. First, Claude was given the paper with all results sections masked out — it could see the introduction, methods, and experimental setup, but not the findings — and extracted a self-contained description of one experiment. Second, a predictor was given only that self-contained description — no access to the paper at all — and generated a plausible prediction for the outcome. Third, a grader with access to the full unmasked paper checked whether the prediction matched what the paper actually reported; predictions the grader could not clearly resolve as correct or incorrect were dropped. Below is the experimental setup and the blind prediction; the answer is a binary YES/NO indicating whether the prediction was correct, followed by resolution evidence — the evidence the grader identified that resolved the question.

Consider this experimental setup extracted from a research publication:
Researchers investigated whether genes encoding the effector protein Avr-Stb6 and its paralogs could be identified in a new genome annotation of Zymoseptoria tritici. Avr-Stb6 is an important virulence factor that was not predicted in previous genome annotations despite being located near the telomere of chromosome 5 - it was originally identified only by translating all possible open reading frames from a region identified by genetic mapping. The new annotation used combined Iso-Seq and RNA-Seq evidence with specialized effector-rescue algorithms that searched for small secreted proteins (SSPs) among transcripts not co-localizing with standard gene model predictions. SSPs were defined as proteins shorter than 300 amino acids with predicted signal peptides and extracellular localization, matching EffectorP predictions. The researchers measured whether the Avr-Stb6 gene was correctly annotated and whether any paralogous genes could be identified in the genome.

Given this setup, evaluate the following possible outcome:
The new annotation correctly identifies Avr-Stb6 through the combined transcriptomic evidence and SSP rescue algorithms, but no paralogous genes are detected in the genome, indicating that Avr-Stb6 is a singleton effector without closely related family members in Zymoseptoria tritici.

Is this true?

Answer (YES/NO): NO